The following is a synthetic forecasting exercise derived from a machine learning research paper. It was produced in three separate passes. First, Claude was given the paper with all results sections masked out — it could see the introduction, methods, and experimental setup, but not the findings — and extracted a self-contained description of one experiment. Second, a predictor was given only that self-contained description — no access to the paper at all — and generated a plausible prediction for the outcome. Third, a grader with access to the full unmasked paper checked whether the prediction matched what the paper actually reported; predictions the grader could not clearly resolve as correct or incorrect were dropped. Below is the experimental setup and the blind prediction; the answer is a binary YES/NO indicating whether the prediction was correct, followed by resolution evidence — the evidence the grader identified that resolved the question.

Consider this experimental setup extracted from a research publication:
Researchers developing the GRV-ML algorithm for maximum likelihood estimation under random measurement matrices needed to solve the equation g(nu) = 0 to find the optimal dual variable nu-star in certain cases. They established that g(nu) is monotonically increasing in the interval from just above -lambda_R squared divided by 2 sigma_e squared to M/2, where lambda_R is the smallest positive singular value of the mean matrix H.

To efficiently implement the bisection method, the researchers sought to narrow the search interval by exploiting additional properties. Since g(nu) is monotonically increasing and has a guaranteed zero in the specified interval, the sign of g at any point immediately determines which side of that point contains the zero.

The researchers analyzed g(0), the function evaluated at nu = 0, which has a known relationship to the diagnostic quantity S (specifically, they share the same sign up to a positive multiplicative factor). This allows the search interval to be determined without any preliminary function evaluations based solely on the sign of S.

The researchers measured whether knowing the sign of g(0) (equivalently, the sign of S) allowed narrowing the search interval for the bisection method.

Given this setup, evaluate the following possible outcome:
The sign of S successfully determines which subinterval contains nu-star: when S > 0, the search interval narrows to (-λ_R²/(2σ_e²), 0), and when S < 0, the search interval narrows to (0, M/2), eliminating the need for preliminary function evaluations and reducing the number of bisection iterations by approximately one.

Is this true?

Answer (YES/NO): NO